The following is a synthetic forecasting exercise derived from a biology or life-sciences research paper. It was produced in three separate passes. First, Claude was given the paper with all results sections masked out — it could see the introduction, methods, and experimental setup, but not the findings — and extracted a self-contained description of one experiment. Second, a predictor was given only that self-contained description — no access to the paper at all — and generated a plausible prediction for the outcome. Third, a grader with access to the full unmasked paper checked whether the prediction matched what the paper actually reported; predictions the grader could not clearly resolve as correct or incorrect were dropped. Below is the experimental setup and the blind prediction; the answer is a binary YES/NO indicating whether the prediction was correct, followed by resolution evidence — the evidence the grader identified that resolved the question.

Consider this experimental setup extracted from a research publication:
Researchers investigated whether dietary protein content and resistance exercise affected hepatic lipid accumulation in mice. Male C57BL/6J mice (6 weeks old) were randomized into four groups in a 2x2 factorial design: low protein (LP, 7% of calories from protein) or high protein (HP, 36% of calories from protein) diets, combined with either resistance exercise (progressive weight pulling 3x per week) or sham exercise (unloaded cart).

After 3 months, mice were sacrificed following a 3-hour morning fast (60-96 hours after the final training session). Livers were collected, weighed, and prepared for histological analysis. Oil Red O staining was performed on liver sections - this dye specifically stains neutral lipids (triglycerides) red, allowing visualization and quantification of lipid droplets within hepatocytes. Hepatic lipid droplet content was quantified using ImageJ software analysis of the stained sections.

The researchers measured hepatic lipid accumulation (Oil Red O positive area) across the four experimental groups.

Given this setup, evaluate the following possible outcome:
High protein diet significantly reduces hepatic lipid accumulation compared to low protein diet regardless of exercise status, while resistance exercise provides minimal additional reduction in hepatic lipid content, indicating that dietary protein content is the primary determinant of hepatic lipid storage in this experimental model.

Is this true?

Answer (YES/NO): NO